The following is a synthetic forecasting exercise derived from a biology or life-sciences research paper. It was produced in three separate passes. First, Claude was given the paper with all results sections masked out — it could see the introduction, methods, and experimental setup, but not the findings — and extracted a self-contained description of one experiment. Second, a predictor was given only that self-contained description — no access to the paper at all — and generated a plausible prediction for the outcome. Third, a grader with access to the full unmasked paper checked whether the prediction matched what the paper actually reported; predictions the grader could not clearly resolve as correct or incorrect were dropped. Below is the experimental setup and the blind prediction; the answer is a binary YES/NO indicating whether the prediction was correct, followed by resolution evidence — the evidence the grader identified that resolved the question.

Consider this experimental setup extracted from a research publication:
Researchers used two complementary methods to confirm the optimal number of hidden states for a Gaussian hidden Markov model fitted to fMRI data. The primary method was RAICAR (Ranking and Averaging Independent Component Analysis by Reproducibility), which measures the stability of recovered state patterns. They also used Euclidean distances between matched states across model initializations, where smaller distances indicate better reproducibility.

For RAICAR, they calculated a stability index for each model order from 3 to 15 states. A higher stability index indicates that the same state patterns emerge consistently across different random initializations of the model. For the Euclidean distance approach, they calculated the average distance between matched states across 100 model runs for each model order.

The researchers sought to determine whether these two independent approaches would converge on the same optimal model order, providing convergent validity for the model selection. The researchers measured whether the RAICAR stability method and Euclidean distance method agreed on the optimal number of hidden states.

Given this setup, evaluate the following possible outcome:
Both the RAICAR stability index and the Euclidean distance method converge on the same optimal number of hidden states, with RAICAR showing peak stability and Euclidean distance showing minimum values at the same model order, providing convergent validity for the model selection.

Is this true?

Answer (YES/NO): YES